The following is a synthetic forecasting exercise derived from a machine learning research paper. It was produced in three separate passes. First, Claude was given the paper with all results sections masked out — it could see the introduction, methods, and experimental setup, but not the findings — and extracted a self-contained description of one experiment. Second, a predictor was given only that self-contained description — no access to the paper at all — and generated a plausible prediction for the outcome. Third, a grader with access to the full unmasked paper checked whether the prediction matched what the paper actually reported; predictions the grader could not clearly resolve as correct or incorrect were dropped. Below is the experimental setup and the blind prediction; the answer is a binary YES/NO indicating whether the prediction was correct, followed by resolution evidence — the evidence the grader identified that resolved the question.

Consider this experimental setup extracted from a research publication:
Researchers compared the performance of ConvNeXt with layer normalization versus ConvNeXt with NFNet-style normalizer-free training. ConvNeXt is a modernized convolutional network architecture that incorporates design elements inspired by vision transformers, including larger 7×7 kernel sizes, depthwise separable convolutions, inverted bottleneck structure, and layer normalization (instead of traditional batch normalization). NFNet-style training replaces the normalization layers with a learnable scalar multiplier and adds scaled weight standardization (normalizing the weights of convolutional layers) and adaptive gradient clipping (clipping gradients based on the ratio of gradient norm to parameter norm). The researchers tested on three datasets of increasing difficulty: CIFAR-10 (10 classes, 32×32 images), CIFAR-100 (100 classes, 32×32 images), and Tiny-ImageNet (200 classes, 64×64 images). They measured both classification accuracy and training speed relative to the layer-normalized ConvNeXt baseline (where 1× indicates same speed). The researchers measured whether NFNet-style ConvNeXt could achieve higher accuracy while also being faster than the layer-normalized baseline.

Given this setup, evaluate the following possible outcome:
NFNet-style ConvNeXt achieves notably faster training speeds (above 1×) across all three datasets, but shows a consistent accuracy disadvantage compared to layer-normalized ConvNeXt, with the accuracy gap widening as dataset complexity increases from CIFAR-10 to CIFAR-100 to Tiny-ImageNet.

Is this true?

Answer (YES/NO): NO